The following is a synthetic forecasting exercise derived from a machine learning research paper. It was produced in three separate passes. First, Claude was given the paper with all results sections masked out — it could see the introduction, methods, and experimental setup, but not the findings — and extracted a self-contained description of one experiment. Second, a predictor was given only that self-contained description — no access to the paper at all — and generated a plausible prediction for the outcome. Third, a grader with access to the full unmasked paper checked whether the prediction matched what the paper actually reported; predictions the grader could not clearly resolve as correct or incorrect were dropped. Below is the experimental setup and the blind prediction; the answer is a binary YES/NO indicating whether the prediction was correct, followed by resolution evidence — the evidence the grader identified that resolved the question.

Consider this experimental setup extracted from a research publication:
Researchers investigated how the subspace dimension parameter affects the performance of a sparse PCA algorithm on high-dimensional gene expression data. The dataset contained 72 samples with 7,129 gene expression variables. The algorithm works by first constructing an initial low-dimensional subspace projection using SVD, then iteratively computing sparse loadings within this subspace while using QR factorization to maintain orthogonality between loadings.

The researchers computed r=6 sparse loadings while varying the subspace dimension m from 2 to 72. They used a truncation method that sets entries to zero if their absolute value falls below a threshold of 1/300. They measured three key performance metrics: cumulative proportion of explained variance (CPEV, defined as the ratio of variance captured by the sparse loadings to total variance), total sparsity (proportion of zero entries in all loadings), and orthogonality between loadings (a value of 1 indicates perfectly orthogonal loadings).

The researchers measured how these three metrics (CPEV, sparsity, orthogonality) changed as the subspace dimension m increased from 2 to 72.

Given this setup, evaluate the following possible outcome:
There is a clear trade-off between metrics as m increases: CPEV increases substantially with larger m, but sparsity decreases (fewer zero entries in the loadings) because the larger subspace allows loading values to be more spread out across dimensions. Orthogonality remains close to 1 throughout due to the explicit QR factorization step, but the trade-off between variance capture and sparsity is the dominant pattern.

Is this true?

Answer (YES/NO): NO